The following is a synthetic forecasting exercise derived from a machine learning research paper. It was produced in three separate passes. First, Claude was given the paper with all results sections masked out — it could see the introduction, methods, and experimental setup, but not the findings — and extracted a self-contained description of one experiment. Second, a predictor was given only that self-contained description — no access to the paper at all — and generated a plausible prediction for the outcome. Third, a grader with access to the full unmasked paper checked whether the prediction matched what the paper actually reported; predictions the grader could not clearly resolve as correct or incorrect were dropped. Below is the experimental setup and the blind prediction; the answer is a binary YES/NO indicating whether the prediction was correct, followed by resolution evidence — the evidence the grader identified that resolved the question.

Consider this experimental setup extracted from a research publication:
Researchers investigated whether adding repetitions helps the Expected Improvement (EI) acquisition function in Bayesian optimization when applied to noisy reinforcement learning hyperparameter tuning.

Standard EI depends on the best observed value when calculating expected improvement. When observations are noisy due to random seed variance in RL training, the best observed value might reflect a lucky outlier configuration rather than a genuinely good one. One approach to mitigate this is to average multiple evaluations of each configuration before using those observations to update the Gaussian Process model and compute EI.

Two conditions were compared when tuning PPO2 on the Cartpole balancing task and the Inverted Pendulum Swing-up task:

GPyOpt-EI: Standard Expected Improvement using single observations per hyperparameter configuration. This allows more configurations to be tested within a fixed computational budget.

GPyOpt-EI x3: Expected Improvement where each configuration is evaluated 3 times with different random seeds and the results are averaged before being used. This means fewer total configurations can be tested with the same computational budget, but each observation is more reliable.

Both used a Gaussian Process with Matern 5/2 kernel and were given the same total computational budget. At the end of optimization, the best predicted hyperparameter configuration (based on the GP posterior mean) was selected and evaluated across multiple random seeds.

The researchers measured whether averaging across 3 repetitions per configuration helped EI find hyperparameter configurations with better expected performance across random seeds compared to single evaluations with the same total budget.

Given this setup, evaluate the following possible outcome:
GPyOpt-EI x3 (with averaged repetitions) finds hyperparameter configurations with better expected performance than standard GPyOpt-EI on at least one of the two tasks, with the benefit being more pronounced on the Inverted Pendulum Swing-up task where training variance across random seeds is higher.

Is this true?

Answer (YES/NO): YES